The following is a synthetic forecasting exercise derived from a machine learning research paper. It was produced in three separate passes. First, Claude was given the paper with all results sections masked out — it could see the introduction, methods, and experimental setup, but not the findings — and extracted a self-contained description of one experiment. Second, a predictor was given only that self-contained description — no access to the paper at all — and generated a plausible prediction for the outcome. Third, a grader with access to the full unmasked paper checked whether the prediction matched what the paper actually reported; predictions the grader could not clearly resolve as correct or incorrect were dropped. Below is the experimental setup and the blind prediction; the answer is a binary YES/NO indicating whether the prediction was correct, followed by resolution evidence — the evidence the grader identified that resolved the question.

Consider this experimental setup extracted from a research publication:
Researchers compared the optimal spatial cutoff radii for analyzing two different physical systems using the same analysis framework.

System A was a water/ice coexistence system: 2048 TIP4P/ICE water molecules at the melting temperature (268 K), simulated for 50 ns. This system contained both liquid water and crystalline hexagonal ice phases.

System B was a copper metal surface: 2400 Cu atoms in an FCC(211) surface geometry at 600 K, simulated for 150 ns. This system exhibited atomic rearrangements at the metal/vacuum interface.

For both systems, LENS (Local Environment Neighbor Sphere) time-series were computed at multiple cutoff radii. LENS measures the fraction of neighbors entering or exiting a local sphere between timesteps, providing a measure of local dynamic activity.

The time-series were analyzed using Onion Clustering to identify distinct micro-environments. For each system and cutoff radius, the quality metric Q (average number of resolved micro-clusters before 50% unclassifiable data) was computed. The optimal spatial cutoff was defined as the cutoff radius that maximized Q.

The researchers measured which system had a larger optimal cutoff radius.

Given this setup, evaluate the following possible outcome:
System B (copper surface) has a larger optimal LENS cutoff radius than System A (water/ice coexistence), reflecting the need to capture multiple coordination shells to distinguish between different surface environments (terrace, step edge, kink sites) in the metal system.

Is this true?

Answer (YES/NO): NO